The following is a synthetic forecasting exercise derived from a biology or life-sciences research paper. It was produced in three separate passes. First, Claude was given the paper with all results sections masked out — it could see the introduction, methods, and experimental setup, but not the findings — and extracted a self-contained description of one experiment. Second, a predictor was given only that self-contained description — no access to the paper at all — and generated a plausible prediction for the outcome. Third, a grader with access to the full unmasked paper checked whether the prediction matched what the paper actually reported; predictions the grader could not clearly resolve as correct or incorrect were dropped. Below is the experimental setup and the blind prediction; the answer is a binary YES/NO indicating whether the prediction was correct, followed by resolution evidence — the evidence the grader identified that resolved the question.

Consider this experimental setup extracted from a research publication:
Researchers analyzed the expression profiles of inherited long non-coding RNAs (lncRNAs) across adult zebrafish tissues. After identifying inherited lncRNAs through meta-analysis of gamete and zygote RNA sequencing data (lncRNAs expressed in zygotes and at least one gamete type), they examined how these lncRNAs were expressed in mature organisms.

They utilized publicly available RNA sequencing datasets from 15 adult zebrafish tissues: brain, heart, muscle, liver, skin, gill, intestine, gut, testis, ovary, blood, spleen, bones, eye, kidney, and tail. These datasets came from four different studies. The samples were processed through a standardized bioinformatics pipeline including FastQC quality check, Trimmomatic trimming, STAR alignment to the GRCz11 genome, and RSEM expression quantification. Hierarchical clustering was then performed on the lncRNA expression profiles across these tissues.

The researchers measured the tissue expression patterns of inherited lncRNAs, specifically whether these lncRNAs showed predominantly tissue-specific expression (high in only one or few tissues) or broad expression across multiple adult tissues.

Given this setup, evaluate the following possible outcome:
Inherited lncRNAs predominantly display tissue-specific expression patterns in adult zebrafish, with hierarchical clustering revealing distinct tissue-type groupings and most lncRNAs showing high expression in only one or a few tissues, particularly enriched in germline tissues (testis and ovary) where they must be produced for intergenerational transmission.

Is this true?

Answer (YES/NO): NO